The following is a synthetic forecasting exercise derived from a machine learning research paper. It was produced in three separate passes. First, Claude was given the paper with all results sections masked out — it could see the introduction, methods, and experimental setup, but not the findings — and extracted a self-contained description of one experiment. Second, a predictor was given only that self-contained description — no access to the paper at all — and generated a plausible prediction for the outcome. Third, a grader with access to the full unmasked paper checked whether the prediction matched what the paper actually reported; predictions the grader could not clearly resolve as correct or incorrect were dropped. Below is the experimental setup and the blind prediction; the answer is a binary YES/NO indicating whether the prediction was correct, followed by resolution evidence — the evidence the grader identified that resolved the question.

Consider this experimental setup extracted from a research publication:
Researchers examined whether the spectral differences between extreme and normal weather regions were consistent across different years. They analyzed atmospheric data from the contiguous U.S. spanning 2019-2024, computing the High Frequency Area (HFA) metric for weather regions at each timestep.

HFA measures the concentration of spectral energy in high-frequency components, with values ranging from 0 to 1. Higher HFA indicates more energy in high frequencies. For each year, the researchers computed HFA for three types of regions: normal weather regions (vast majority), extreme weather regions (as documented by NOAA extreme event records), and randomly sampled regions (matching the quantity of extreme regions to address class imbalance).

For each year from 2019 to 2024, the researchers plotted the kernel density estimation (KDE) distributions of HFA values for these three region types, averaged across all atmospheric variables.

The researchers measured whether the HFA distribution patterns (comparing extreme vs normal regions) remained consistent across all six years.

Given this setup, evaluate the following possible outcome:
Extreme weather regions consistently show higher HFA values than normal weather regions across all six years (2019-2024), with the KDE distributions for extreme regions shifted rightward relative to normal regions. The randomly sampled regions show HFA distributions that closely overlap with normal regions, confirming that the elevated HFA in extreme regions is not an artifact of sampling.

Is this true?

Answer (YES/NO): YES